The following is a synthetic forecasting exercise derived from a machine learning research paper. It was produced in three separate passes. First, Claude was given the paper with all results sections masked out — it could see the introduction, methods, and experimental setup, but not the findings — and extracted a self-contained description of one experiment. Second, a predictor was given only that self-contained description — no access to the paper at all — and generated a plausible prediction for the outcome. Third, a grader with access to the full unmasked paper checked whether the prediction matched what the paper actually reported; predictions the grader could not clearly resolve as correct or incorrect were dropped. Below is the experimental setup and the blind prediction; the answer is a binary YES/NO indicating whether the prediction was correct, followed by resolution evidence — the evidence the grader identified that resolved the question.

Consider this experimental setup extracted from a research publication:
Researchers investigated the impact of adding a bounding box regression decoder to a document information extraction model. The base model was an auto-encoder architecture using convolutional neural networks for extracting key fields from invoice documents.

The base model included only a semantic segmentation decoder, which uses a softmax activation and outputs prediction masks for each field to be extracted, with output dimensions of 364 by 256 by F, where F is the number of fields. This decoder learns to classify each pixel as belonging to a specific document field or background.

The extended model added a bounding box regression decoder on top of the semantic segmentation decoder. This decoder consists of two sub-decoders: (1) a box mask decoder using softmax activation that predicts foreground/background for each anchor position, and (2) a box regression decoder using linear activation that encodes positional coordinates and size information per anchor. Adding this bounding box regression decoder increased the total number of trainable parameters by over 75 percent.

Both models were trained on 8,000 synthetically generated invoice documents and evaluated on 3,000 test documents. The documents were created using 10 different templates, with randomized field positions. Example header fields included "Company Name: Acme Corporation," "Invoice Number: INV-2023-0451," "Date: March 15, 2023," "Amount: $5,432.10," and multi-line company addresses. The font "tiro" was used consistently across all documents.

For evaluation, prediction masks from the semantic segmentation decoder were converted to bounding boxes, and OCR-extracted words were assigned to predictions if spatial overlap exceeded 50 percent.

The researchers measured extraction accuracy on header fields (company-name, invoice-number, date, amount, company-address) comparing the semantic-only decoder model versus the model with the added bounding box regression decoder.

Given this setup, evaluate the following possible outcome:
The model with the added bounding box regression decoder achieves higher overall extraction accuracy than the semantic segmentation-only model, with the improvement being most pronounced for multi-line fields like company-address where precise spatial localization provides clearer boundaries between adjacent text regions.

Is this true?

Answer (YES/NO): NO